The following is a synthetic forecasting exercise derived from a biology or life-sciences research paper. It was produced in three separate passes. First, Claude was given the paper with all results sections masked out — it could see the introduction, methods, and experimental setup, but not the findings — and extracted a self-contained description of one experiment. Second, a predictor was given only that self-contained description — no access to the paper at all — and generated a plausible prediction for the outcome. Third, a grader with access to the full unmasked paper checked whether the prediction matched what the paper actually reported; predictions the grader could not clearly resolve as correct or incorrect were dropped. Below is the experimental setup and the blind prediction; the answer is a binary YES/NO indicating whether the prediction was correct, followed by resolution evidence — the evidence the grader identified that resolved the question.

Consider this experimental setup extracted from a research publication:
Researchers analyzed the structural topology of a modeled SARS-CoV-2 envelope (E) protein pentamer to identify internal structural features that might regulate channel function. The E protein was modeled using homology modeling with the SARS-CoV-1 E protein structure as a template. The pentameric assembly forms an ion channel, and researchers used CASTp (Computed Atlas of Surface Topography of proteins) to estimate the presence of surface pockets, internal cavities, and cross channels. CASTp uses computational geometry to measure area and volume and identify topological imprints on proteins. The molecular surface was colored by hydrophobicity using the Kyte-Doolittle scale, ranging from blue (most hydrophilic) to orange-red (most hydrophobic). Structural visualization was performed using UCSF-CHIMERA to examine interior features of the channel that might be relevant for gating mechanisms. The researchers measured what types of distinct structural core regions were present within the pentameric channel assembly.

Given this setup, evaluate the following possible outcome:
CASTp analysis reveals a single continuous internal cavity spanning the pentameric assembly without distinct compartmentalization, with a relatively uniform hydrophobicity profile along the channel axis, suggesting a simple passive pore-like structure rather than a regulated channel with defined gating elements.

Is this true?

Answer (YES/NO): NO